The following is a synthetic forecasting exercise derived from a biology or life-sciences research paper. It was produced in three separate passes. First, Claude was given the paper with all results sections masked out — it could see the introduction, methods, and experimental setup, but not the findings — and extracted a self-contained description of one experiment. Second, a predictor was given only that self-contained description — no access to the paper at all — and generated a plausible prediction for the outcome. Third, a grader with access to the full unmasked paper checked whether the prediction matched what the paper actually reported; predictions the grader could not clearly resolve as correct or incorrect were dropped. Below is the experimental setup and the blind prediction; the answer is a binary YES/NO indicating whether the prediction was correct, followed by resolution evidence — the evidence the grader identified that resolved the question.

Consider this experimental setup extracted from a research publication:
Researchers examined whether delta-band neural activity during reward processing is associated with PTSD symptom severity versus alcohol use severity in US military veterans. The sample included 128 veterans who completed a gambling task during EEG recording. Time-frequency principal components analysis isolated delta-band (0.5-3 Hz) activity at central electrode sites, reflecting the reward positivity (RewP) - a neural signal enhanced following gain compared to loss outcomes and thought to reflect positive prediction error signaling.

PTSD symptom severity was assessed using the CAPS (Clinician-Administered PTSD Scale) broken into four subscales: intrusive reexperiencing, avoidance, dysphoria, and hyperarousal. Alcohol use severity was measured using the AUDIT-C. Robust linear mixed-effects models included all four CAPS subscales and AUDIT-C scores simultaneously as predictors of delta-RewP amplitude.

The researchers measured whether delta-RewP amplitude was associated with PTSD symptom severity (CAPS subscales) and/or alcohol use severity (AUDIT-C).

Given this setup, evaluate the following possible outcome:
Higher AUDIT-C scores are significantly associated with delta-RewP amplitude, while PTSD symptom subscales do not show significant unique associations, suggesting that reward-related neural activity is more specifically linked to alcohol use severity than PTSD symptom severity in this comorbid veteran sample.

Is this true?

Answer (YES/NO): YES